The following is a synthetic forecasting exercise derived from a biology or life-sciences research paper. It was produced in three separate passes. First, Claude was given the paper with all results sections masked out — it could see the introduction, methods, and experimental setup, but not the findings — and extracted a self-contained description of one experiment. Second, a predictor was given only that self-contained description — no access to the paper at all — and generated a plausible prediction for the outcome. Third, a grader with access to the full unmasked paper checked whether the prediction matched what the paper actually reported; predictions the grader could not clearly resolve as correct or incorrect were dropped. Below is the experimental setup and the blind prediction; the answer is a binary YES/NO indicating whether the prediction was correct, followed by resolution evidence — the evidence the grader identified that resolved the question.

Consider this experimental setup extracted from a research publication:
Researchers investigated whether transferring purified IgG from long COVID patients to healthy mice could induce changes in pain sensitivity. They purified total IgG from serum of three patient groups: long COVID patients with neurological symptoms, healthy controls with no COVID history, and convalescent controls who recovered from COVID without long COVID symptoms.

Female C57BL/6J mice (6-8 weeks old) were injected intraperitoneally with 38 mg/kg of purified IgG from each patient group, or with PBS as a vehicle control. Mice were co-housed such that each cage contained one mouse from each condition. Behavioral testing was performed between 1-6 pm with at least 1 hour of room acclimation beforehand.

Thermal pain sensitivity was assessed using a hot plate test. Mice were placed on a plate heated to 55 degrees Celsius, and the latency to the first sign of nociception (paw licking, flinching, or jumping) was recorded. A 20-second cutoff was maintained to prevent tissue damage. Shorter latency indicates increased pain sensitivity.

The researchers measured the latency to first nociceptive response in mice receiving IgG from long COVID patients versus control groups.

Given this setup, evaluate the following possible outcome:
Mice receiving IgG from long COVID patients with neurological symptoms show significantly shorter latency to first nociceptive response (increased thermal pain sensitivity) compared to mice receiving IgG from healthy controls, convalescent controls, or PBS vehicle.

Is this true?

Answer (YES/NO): YES